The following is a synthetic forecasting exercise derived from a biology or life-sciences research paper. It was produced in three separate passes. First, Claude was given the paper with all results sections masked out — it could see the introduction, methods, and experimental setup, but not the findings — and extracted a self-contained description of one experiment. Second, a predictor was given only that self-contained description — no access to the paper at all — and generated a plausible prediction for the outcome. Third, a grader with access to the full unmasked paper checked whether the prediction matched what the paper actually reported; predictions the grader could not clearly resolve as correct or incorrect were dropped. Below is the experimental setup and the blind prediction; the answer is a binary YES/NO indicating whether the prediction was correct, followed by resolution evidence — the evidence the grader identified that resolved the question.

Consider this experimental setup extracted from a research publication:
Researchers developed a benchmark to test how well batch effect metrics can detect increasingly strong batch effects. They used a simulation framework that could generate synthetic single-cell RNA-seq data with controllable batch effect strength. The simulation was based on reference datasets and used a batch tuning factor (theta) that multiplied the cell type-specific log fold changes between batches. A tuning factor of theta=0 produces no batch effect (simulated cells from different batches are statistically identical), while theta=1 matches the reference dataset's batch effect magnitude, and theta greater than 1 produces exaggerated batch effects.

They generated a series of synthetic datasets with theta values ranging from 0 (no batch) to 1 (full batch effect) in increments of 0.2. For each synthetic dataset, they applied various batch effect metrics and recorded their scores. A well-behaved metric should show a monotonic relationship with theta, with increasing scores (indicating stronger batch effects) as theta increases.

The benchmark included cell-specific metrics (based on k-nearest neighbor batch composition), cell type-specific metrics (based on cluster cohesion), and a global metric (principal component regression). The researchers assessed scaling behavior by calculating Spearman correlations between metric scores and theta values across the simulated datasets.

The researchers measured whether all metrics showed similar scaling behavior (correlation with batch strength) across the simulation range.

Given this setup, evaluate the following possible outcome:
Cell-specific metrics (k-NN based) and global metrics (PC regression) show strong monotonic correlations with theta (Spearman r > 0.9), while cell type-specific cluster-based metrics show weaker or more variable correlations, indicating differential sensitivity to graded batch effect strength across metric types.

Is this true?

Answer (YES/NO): YES